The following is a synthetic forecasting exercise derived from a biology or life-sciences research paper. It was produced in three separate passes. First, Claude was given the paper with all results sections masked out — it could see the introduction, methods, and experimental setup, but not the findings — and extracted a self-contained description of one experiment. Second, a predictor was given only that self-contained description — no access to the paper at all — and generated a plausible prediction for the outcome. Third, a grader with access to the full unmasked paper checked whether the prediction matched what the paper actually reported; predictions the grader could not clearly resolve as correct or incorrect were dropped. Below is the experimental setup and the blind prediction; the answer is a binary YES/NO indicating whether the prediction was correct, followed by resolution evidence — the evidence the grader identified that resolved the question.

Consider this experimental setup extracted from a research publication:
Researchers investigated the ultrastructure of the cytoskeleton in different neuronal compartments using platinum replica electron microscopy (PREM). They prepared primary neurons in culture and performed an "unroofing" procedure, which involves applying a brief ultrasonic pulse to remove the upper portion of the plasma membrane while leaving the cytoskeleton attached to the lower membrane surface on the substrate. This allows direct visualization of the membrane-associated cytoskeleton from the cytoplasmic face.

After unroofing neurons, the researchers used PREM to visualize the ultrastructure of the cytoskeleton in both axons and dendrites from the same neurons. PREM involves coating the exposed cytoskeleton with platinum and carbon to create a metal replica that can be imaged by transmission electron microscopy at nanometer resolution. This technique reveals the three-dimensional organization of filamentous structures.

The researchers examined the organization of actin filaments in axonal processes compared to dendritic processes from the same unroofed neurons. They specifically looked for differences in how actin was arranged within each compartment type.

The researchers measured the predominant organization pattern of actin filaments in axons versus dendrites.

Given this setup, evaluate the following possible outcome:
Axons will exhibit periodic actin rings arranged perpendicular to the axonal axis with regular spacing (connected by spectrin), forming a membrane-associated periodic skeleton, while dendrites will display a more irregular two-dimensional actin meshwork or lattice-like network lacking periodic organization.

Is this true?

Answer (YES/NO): NO